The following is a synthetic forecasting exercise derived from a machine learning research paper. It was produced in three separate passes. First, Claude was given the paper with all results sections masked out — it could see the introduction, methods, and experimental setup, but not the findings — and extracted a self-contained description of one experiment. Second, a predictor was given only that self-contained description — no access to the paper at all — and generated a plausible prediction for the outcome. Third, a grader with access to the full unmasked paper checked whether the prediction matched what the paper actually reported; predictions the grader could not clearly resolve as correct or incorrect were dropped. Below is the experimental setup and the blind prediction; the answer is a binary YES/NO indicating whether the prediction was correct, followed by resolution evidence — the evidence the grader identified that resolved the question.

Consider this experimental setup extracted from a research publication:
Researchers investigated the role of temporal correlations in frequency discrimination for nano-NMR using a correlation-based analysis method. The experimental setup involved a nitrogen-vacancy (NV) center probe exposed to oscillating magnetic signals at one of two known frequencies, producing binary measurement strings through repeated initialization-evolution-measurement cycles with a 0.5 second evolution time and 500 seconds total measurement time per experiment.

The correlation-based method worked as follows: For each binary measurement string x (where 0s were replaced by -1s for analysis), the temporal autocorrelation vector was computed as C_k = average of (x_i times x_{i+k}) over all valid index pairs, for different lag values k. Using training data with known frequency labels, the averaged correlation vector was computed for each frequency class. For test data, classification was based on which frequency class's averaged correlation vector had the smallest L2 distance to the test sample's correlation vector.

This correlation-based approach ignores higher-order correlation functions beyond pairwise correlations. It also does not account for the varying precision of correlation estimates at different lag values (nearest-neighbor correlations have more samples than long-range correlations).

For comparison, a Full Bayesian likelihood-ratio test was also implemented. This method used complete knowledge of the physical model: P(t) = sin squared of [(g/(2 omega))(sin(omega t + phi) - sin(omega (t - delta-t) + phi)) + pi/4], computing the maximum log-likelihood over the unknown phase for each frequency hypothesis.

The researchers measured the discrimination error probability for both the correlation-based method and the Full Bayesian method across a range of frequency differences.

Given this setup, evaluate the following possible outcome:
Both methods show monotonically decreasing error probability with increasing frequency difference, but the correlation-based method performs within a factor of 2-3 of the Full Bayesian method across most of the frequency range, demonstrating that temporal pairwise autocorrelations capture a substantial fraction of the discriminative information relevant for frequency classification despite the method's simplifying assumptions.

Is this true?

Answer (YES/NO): NO